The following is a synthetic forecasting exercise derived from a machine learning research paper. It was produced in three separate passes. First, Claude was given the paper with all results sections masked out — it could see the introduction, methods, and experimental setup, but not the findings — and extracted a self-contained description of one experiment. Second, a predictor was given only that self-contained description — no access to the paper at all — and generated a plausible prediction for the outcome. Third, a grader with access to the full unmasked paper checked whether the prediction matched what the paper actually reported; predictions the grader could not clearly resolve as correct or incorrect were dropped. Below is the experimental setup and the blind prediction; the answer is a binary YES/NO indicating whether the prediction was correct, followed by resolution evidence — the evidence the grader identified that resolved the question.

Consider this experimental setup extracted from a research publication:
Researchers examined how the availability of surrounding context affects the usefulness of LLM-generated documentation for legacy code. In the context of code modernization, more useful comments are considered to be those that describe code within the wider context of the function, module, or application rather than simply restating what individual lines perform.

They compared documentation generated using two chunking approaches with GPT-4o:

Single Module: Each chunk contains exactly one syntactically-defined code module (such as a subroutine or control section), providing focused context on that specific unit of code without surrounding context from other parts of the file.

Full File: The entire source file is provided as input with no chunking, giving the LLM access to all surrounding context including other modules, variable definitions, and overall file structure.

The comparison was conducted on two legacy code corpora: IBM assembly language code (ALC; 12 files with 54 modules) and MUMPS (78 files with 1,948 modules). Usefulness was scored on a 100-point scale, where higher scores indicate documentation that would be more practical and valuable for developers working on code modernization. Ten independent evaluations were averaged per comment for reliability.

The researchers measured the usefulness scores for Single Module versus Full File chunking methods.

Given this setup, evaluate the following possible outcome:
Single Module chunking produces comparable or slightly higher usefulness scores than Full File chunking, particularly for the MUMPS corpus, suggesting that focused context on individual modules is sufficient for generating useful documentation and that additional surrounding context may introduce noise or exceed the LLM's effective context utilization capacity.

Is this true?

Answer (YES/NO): NO